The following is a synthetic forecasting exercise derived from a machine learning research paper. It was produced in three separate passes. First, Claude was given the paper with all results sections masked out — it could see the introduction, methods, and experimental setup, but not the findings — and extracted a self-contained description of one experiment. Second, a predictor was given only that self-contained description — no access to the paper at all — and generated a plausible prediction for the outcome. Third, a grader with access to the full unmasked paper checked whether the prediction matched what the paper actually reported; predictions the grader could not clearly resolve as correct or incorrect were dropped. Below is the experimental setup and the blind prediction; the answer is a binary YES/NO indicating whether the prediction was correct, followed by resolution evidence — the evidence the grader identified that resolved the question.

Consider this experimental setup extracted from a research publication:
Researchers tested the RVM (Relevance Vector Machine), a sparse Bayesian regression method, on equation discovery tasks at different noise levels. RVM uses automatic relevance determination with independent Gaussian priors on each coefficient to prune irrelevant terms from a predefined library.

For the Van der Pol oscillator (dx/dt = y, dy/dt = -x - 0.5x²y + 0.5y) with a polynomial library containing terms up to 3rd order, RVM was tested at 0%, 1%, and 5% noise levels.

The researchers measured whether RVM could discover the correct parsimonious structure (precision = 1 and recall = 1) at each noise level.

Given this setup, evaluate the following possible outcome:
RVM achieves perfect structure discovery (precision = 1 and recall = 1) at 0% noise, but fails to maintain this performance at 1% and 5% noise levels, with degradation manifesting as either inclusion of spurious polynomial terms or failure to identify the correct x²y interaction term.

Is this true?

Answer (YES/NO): NO